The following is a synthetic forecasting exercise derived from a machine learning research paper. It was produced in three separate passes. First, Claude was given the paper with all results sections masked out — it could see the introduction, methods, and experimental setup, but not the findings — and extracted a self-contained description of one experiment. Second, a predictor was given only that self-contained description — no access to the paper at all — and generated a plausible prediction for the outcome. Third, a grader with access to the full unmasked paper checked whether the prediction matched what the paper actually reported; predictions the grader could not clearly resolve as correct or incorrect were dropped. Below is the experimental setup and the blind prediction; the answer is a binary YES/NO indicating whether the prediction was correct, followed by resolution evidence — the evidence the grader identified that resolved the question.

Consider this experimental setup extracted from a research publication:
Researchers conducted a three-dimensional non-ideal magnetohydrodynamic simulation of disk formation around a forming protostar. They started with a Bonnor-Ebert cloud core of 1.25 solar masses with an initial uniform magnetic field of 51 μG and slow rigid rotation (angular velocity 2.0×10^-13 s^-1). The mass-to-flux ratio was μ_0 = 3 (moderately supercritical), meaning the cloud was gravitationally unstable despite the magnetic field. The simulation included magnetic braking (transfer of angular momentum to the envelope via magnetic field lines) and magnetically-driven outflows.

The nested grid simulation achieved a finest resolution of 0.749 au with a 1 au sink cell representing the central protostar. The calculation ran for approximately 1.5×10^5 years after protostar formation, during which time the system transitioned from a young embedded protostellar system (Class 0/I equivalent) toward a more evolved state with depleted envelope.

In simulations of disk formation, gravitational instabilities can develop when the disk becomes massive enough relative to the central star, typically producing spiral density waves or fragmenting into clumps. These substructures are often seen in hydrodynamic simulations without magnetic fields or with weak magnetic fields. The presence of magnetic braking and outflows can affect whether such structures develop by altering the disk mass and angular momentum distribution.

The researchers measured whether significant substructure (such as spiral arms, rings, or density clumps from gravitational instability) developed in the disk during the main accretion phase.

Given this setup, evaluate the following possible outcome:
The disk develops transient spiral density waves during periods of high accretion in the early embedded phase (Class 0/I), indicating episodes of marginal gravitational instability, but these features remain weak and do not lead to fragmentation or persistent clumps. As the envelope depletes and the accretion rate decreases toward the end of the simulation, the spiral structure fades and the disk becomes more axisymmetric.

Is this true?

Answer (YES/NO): NO